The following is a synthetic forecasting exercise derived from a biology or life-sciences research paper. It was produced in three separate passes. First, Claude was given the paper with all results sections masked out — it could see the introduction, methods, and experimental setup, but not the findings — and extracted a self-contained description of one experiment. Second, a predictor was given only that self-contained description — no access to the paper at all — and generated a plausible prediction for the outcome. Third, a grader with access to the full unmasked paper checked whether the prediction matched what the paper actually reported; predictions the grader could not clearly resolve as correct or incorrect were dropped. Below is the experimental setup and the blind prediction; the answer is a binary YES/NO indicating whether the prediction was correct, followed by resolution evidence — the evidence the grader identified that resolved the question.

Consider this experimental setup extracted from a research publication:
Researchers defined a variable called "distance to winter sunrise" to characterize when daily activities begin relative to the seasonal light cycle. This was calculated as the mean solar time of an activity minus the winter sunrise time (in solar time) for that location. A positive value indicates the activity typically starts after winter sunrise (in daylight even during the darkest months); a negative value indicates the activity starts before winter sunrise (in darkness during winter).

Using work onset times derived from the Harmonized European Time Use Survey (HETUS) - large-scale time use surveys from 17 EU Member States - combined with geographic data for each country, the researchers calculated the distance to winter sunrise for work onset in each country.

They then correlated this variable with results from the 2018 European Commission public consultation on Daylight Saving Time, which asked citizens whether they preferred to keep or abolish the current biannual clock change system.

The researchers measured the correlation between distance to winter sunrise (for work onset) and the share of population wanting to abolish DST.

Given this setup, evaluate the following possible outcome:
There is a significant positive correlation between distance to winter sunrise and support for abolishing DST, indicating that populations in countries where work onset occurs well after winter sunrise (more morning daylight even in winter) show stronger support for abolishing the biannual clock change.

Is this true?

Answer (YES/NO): NO